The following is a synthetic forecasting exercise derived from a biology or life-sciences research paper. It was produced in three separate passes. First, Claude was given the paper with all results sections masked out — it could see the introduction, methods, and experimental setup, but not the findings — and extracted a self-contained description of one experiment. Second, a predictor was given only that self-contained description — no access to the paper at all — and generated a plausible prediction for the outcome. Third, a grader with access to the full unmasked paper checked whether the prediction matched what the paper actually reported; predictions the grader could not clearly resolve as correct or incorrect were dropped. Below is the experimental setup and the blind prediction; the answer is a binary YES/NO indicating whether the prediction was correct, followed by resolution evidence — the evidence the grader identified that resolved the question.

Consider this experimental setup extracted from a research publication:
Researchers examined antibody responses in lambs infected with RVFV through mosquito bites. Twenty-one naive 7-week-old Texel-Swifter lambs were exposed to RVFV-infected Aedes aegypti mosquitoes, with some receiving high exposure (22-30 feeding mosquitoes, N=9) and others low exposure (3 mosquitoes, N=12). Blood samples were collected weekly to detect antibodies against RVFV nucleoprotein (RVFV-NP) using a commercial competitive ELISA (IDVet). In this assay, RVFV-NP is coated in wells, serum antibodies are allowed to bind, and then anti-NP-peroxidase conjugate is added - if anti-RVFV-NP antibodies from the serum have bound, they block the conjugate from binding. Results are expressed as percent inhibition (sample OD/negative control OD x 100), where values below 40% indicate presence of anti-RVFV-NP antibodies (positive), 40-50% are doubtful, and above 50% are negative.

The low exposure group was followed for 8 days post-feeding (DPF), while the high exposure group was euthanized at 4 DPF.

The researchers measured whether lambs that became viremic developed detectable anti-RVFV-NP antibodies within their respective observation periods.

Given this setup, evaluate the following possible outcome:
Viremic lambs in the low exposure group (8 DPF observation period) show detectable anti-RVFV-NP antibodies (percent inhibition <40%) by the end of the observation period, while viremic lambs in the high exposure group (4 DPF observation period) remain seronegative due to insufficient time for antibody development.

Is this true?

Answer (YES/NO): NO